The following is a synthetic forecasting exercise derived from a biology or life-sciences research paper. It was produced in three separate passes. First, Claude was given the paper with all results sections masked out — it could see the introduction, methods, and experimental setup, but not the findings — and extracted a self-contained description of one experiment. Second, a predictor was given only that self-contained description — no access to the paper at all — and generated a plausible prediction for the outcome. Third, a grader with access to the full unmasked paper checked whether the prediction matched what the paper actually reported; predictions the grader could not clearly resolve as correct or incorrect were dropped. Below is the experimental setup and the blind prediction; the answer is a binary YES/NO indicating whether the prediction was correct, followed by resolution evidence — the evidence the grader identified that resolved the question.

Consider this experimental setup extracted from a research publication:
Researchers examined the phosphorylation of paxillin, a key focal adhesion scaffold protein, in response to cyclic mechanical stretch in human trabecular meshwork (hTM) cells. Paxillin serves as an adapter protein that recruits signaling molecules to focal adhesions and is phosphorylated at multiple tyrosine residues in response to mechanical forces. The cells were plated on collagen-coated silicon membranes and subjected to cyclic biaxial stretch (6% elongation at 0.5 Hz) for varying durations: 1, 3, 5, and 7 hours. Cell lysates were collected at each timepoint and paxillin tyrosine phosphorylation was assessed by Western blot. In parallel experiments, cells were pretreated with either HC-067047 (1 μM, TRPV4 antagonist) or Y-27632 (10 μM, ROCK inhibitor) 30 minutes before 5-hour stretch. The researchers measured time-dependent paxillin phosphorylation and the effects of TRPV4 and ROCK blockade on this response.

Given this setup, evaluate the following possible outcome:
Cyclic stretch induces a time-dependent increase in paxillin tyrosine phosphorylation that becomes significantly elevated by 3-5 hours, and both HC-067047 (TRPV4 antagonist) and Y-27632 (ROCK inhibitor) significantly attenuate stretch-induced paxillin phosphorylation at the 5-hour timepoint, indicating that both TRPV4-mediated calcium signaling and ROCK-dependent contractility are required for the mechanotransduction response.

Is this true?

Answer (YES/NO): NO